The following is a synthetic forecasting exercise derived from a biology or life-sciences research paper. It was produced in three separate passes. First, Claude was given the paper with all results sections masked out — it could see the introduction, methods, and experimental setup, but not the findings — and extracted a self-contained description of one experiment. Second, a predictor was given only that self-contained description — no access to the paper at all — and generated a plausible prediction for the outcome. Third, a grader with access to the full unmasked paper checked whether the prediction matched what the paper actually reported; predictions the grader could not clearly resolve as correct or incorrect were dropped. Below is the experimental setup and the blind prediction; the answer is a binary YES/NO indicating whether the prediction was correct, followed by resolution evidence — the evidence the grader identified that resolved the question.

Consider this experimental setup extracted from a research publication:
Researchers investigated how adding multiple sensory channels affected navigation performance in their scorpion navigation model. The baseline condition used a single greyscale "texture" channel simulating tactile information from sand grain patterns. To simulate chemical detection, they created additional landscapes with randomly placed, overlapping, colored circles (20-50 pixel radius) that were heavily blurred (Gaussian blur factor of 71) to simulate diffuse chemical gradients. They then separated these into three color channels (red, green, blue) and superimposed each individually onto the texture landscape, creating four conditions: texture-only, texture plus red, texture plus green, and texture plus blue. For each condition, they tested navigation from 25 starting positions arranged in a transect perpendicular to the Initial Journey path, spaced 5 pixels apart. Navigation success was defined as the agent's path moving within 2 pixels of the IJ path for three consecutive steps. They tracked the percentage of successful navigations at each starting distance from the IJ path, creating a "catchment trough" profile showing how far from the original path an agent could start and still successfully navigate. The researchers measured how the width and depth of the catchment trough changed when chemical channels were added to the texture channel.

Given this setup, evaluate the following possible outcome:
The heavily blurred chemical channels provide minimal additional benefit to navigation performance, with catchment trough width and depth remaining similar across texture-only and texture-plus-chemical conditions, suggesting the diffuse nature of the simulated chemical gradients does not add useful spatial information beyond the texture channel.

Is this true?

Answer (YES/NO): NO